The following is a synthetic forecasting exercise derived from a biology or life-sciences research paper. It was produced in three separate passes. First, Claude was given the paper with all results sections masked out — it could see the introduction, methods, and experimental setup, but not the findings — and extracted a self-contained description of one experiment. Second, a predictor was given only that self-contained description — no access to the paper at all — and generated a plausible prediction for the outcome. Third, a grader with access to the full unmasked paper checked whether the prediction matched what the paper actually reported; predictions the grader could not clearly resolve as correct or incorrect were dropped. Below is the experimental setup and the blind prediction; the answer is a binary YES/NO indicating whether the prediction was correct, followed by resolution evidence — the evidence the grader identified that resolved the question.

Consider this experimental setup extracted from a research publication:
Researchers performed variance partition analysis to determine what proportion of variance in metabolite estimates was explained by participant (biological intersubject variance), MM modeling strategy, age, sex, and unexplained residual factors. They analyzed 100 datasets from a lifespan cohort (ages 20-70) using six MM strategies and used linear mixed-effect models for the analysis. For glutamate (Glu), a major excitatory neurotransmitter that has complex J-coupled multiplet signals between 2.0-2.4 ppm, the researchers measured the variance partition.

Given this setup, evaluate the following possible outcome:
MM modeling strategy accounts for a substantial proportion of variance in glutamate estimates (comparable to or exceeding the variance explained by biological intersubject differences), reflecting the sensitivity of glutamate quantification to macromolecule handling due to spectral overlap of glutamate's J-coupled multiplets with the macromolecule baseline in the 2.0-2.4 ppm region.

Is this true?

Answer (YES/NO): NO